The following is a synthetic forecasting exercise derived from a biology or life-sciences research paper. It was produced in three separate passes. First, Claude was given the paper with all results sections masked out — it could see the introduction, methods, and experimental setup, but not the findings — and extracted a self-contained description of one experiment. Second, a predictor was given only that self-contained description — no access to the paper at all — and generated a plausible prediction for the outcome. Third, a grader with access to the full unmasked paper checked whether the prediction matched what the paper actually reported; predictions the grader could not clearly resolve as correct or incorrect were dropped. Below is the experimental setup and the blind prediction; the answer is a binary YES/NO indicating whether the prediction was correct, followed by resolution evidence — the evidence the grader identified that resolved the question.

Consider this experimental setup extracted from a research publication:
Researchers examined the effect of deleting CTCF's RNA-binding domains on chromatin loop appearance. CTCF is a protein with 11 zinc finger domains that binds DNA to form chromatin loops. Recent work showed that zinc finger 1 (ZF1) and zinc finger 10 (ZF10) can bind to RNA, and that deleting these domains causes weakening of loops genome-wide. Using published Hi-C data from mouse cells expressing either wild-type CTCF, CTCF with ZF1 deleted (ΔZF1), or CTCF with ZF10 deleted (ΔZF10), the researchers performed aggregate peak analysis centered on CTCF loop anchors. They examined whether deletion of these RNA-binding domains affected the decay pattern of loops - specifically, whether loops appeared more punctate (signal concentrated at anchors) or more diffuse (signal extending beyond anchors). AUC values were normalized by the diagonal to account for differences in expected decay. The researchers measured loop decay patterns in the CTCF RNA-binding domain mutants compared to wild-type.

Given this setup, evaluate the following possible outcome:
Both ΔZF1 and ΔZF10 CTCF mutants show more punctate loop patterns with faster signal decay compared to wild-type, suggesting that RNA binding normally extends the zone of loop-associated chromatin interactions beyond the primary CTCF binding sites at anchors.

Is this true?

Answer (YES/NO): YES